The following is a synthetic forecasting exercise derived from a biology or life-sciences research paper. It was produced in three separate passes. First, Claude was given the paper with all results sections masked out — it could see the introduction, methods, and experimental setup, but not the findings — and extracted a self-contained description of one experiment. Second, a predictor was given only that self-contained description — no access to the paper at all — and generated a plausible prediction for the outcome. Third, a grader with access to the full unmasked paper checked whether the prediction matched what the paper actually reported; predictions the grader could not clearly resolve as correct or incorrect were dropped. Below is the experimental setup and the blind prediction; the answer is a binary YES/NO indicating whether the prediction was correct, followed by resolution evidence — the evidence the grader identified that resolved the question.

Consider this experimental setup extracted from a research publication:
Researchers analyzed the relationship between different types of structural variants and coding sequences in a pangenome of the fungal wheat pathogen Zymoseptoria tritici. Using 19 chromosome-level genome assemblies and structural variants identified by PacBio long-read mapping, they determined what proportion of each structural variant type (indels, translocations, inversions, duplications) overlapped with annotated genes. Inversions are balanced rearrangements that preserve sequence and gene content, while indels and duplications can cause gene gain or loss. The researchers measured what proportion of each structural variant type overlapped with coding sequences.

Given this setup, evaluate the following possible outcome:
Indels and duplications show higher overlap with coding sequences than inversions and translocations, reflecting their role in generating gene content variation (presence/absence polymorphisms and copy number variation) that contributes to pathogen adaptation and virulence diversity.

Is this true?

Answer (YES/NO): NO